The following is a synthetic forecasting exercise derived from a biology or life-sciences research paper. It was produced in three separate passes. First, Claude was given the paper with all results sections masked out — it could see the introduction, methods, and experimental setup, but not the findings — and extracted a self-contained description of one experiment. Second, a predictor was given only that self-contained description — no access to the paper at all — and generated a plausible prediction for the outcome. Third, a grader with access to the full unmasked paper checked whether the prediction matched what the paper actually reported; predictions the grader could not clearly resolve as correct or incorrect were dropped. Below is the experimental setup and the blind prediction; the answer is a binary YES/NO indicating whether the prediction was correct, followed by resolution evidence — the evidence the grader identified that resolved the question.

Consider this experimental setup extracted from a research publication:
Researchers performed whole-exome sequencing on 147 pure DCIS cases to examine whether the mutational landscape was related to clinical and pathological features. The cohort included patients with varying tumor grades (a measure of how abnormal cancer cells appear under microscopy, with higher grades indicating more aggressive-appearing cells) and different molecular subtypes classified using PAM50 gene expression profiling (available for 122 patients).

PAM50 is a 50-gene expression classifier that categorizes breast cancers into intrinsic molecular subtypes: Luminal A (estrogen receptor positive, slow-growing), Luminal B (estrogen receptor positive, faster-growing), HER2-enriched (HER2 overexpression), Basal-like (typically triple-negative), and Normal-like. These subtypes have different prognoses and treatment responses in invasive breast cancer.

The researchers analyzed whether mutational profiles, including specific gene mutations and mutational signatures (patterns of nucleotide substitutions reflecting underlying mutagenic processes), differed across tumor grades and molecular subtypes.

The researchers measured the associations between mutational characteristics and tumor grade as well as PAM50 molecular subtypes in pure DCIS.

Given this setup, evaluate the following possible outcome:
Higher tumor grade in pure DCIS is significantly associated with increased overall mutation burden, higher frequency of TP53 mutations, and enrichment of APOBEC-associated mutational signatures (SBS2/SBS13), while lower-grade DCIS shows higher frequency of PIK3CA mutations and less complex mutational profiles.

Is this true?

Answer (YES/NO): NO